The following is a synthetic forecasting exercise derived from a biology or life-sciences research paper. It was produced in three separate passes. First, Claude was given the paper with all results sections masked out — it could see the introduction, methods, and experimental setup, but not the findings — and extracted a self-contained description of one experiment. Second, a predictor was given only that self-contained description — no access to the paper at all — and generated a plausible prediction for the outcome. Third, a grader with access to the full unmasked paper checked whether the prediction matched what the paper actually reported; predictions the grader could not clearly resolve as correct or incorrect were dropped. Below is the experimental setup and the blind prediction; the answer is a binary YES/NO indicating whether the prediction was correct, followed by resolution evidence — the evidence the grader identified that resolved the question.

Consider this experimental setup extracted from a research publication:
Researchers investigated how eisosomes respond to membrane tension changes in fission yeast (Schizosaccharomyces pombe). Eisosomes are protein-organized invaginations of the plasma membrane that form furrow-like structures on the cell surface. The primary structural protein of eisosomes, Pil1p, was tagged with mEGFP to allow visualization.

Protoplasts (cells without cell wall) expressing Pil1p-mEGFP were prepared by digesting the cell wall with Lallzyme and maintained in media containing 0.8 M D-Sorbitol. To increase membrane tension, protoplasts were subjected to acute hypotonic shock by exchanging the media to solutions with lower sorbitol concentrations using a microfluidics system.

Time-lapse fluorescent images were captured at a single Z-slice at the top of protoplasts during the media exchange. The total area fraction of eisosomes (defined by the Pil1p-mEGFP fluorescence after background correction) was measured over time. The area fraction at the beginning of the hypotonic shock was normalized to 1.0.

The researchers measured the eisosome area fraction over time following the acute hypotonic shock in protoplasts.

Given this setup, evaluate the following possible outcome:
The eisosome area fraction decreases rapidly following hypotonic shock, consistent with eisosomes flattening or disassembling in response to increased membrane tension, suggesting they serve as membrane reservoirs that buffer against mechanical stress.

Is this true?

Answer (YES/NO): YES